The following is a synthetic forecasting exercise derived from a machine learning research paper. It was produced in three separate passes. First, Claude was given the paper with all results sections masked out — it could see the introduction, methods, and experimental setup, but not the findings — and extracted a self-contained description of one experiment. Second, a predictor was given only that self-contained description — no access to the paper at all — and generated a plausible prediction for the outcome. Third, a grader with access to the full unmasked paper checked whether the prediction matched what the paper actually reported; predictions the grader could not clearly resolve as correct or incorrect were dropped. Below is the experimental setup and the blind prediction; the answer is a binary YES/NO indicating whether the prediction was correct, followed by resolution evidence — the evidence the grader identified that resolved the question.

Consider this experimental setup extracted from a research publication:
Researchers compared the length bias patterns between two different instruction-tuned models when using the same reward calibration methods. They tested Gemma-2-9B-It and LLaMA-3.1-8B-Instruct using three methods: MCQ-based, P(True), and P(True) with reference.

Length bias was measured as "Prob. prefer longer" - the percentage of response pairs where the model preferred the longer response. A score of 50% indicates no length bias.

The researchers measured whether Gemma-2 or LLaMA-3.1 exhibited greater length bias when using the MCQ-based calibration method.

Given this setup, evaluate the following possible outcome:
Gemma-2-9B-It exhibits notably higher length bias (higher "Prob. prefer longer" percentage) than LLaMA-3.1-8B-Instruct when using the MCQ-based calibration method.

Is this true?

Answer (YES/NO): NO